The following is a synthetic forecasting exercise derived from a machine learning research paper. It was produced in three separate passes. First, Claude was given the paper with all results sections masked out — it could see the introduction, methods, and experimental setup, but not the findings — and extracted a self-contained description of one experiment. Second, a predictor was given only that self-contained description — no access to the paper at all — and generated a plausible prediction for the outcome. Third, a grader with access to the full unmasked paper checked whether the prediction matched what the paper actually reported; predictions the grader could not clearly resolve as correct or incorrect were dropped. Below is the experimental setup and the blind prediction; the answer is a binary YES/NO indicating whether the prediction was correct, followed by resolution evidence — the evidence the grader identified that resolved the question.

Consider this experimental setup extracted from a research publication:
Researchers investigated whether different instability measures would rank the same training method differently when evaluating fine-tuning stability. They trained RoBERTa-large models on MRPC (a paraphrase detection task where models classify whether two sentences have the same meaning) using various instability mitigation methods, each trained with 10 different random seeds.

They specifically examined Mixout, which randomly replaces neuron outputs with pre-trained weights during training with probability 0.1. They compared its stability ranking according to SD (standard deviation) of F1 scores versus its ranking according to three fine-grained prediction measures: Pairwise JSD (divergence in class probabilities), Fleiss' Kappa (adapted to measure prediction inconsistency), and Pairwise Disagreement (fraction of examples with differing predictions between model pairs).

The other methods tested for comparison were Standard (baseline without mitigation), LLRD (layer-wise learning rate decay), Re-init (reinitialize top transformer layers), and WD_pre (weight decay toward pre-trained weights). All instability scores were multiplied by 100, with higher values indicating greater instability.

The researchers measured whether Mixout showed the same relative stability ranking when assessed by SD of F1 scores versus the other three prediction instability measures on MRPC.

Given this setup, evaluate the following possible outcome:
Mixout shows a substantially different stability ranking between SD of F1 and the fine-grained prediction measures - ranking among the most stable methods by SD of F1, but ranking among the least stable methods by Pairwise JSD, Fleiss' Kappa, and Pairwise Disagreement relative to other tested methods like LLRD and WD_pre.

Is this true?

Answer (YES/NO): NO